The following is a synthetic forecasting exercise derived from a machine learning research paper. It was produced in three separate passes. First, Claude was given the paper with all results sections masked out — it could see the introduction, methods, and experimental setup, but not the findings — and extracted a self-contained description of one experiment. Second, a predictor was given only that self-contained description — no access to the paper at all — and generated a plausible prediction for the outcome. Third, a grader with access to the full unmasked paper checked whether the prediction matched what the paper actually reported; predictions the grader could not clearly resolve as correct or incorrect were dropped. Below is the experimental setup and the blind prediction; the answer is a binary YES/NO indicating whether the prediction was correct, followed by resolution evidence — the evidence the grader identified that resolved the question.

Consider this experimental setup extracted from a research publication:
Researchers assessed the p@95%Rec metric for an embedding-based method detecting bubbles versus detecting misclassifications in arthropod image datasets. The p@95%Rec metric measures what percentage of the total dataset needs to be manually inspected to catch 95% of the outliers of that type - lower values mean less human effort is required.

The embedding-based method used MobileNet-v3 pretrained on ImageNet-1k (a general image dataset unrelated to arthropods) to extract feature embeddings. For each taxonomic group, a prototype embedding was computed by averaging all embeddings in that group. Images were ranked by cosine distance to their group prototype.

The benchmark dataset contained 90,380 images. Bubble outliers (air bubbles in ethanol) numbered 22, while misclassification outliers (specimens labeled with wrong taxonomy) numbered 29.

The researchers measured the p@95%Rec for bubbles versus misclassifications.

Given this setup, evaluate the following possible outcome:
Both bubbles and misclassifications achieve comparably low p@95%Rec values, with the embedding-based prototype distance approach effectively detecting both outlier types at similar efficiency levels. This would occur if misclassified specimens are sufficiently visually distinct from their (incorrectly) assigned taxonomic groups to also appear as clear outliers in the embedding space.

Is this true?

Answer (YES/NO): NO